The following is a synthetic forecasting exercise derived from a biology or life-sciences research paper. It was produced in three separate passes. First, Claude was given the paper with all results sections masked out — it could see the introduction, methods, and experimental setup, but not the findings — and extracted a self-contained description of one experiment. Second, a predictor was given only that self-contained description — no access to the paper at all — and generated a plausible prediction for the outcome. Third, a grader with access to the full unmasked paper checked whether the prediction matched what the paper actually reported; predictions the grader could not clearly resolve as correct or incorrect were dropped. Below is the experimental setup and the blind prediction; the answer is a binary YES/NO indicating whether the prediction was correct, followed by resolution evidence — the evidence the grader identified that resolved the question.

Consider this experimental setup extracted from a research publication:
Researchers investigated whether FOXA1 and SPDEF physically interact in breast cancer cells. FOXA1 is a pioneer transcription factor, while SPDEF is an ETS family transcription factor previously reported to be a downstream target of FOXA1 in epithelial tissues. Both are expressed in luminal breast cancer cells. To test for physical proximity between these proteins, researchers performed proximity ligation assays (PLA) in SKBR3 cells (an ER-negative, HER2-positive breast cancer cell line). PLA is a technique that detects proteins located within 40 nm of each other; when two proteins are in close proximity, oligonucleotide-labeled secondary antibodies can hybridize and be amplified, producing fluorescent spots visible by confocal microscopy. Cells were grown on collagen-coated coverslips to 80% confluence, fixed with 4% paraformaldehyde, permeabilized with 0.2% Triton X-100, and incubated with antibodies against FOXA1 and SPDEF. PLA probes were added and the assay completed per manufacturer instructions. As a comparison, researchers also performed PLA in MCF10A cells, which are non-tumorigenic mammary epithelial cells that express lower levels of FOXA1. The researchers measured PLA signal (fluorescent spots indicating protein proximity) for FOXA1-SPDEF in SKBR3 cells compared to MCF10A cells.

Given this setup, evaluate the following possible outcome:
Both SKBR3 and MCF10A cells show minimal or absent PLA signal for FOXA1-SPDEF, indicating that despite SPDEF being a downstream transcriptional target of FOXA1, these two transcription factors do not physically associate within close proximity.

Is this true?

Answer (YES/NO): NO